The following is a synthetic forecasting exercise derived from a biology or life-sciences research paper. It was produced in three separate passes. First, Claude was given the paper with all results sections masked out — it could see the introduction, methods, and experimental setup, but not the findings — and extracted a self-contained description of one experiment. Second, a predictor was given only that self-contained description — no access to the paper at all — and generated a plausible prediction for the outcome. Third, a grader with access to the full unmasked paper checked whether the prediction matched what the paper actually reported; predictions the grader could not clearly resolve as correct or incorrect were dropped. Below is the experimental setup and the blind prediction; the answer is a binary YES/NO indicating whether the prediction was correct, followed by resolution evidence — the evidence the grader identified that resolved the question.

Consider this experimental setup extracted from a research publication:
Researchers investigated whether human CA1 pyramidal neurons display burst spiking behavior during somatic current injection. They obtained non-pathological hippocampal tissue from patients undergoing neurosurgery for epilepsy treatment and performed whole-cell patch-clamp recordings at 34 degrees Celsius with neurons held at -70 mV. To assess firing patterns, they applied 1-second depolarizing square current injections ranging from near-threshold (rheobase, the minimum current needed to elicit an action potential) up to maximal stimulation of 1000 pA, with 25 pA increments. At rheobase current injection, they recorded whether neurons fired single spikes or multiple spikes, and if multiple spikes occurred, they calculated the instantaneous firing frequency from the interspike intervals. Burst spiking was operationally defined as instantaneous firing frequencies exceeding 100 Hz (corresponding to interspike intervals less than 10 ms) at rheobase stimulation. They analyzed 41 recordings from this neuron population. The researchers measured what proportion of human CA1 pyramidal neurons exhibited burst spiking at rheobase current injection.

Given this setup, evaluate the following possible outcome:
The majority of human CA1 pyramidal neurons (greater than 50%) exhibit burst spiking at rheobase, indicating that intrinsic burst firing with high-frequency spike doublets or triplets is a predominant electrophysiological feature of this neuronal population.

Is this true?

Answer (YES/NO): NO